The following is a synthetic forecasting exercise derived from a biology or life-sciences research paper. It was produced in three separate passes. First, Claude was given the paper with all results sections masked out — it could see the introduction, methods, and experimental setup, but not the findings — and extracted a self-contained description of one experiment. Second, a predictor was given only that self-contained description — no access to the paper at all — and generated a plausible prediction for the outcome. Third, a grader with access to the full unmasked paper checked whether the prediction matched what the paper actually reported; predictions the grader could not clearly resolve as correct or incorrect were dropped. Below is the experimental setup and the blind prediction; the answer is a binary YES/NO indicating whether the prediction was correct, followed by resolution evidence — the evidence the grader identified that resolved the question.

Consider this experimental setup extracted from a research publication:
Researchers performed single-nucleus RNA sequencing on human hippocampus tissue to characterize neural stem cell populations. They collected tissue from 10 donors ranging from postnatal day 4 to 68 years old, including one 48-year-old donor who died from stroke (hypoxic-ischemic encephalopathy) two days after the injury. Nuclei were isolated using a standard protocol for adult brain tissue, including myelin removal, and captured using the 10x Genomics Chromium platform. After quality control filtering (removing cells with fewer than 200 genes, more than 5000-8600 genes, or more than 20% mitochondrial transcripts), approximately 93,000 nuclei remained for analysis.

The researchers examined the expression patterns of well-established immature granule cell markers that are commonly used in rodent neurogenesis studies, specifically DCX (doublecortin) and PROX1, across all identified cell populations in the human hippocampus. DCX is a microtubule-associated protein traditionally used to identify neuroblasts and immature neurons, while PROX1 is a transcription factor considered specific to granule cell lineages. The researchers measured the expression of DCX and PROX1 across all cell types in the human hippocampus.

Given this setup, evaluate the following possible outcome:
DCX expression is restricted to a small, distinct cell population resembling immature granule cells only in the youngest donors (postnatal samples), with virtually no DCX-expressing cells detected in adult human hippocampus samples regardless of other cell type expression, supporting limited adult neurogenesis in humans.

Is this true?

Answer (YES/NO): NO